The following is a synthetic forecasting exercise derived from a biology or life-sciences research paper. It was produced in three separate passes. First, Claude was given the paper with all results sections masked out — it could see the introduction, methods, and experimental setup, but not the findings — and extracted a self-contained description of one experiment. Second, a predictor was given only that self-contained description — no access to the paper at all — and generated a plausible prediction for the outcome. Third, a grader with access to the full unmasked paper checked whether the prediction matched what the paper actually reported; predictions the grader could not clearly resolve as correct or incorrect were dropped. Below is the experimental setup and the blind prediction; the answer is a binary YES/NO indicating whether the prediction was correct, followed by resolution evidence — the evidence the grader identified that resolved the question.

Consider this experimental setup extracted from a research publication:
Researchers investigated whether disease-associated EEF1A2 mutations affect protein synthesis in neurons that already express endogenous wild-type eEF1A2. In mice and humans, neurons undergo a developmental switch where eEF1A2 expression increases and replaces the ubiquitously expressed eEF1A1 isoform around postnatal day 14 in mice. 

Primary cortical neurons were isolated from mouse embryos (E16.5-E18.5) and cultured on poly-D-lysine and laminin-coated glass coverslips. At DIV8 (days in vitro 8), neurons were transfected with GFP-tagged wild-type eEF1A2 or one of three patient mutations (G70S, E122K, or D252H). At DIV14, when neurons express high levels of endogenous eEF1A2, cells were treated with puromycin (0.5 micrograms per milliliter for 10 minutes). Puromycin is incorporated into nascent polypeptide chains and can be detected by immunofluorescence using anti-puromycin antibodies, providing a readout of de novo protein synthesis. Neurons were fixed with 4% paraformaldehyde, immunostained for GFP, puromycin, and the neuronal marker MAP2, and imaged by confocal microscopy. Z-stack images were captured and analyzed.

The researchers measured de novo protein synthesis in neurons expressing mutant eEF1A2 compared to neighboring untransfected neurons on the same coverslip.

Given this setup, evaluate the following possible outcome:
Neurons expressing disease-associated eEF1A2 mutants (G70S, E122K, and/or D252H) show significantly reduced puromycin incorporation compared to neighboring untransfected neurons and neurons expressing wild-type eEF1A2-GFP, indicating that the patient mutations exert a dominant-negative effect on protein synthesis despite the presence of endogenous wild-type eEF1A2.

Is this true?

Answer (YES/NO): NO